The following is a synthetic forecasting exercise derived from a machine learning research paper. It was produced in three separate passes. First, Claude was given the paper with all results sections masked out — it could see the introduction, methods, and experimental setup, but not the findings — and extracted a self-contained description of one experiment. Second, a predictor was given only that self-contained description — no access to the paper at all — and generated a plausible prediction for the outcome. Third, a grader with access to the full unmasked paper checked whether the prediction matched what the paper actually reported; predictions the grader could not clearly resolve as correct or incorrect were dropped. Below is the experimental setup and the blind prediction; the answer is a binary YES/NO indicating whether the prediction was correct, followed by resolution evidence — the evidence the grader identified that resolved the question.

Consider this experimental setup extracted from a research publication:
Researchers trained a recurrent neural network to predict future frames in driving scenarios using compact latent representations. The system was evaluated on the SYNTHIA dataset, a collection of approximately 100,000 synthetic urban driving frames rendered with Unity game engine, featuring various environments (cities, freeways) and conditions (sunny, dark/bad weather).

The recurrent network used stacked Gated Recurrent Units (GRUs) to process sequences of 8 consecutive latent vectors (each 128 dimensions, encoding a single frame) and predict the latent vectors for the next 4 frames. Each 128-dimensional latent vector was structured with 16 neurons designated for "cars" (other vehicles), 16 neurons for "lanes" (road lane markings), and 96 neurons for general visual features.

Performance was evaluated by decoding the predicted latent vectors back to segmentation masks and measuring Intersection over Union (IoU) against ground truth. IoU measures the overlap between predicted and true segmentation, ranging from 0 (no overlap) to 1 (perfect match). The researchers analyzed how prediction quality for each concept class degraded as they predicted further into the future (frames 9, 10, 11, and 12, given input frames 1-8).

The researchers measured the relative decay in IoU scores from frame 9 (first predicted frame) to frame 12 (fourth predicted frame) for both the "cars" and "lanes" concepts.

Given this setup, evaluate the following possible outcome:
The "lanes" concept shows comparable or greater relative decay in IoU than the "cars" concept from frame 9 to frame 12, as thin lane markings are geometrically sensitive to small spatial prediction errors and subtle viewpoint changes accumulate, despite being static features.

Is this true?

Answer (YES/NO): NO